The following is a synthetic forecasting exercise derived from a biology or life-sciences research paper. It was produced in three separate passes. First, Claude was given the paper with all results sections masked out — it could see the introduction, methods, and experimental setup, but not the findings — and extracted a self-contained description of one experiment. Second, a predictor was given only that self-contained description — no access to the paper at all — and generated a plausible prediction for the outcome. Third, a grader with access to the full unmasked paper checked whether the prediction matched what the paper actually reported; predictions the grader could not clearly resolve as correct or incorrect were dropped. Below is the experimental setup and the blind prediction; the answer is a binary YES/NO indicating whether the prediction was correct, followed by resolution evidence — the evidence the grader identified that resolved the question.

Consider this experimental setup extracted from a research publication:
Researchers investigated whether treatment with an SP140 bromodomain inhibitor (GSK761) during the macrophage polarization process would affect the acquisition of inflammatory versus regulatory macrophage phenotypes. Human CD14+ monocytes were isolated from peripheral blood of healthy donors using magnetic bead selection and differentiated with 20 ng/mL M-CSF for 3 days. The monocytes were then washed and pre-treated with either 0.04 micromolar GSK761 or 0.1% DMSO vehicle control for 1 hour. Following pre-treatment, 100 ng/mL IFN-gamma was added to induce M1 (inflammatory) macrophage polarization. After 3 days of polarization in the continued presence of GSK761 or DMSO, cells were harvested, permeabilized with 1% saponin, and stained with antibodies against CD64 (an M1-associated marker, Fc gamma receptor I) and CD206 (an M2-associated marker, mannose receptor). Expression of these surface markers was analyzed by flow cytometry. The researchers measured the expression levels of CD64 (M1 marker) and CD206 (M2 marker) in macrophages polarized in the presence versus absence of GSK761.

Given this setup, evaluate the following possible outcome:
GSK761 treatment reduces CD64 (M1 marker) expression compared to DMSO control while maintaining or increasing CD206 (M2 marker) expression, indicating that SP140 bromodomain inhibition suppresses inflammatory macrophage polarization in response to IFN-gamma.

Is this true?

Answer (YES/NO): YES